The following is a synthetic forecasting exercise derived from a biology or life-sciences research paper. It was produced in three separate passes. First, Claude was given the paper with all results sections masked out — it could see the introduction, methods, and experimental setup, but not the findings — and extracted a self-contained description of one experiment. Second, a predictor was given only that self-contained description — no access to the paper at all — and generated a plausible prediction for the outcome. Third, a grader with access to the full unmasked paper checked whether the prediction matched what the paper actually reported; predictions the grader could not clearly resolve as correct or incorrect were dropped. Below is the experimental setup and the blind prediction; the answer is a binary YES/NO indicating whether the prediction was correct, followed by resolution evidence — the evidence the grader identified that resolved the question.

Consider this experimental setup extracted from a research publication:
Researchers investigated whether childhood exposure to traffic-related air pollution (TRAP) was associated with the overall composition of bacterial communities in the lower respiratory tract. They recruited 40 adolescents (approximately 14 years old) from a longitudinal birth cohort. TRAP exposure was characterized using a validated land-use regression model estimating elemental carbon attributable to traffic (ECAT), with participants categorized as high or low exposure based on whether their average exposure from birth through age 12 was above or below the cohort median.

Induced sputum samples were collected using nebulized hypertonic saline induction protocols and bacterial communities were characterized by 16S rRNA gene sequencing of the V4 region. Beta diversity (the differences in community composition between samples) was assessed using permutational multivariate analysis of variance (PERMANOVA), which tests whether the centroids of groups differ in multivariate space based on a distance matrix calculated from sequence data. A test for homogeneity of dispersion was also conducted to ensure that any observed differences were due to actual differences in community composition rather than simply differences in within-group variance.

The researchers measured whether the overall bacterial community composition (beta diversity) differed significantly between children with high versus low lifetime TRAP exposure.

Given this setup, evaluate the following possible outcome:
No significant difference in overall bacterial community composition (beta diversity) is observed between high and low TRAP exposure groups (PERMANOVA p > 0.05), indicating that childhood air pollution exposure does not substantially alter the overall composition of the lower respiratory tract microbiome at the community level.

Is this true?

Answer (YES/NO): YES